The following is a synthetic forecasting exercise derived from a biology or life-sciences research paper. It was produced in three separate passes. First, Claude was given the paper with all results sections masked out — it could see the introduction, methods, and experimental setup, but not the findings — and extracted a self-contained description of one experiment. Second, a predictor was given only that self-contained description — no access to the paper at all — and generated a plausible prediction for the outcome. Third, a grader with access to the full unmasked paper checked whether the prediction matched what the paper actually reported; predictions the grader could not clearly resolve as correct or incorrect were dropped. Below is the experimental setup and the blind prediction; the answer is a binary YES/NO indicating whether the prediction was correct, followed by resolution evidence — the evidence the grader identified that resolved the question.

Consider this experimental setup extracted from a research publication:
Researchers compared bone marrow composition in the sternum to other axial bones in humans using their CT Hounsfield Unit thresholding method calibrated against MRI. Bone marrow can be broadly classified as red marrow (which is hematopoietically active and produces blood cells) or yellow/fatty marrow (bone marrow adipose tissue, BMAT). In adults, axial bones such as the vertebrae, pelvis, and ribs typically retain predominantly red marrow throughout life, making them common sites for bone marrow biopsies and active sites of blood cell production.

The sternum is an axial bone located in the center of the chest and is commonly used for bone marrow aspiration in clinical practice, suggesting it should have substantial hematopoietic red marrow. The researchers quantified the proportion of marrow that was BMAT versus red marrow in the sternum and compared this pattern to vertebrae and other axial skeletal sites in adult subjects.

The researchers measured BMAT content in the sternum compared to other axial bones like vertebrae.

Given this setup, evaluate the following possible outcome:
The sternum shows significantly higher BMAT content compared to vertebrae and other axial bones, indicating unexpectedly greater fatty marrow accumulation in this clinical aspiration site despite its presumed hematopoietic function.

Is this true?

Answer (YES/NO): YES